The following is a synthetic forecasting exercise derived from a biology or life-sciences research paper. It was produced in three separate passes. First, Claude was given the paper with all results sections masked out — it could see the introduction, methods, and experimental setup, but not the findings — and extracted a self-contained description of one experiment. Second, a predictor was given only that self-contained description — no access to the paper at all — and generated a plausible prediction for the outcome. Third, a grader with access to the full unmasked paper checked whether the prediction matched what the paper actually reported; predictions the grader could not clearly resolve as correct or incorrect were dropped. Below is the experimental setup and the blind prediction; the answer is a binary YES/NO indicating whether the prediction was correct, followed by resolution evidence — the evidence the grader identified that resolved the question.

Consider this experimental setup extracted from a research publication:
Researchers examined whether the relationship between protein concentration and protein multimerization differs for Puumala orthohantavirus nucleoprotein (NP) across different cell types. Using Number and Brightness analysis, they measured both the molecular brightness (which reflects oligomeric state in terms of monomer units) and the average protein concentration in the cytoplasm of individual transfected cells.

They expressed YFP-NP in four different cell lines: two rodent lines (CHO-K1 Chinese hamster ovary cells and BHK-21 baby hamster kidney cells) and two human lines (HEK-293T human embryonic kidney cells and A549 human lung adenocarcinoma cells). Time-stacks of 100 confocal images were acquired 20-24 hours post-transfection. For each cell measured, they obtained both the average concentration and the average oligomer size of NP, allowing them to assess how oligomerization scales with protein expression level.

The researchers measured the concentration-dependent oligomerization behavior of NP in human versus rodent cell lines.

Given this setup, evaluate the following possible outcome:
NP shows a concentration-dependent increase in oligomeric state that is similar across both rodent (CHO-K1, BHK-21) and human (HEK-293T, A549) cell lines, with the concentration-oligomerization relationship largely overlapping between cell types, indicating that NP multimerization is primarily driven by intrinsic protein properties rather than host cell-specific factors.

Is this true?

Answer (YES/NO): NO